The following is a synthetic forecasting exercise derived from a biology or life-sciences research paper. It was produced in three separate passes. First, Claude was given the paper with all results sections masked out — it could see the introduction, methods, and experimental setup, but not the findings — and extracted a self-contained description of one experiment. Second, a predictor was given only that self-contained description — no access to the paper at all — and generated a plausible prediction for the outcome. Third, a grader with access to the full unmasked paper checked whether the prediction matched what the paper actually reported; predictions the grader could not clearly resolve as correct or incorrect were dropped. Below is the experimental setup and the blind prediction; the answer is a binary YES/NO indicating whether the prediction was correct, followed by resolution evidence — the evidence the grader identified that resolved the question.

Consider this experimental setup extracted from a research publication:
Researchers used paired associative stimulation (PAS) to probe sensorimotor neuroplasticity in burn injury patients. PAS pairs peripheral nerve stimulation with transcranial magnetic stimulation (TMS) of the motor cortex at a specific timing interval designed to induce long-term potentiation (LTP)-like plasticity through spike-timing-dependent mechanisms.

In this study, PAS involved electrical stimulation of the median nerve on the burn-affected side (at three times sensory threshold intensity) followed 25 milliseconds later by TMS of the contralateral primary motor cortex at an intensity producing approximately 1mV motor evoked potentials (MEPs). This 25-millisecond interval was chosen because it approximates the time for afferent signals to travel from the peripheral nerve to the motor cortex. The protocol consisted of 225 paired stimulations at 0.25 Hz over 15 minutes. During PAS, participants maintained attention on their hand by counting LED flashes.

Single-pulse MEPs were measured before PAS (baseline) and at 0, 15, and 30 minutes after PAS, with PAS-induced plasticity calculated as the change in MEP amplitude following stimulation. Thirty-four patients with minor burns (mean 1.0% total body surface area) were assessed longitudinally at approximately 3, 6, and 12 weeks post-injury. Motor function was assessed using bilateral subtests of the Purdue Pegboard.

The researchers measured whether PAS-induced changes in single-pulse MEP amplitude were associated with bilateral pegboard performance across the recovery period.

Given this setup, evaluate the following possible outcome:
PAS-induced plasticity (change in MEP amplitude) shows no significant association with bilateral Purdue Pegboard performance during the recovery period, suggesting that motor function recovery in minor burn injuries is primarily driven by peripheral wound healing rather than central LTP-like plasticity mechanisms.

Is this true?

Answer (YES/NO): NO